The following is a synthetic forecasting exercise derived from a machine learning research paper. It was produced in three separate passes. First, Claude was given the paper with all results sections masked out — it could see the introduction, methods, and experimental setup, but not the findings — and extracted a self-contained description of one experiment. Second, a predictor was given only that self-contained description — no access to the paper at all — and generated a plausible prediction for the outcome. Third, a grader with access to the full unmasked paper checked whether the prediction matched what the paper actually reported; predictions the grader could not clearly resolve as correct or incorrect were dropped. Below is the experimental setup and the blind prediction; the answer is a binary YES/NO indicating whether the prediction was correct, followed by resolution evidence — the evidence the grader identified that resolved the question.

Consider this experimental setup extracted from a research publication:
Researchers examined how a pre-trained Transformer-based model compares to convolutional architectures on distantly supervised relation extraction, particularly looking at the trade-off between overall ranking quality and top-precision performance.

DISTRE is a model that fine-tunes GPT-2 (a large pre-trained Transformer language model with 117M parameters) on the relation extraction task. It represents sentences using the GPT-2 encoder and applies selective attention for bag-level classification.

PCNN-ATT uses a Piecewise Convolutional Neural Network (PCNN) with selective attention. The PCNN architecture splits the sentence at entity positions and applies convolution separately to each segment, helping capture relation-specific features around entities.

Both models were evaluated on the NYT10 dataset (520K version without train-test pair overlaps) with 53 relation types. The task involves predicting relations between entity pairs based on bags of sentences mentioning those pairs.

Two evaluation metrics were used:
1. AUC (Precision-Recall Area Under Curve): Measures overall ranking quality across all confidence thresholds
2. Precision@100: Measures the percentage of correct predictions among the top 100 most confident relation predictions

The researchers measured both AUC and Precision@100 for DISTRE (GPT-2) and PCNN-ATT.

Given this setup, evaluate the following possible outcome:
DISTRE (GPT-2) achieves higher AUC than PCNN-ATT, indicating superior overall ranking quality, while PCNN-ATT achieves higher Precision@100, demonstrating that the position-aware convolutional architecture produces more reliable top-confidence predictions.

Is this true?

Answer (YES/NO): YES